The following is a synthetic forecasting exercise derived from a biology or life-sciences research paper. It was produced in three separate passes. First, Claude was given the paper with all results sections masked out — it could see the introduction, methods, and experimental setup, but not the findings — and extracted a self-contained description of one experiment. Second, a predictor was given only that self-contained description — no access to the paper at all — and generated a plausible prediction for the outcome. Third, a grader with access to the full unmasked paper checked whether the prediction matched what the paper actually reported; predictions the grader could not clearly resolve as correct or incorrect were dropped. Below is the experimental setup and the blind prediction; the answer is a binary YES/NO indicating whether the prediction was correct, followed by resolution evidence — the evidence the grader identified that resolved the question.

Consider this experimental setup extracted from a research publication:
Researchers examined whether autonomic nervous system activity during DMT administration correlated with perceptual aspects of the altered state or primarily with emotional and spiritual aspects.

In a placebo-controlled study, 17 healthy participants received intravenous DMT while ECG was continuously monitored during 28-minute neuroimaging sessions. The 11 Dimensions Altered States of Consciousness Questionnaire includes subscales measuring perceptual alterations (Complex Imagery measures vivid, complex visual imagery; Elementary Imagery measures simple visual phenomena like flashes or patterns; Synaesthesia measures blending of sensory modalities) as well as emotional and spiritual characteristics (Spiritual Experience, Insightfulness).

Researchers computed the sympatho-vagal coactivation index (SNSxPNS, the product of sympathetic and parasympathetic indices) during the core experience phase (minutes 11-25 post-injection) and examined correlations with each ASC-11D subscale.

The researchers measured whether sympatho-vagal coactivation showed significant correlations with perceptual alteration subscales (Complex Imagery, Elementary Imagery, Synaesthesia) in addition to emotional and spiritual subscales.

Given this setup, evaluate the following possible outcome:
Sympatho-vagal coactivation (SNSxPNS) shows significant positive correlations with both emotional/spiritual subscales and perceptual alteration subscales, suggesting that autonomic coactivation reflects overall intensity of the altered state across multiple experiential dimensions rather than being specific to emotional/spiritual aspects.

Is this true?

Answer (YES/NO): NO